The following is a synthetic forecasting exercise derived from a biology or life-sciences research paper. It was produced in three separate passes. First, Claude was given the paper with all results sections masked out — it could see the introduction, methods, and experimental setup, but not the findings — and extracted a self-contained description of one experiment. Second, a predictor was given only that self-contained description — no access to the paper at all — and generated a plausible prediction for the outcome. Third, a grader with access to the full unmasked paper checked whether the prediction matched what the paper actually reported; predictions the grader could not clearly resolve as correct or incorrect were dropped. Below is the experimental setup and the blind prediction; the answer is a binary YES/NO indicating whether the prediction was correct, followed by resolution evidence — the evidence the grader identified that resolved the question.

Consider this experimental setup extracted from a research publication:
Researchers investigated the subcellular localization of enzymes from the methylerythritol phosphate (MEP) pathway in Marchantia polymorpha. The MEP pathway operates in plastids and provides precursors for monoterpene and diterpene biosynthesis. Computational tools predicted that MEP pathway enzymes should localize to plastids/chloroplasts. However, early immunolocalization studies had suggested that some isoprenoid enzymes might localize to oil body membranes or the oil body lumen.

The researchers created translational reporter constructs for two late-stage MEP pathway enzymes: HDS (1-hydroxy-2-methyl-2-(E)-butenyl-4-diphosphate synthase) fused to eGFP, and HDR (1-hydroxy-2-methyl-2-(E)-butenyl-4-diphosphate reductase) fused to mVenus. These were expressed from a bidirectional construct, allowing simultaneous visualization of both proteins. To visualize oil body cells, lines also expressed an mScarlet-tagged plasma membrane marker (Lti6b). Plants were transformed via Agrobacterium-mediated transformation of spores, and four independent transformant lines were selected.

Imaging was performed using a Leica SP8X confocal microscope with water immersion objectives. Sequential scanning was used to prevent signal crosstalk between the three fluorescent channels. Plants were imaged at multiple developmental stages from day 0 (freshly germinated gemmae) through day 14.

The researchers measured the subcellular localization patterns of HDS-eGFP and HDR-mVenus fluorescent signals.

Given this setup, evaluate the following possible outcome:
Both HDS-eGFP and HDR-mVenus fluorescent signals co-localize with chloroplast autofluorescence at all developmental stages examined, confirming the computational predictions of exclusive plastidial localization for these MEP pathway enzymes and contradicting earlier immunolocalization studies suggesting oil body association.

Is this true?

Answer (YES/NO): NO